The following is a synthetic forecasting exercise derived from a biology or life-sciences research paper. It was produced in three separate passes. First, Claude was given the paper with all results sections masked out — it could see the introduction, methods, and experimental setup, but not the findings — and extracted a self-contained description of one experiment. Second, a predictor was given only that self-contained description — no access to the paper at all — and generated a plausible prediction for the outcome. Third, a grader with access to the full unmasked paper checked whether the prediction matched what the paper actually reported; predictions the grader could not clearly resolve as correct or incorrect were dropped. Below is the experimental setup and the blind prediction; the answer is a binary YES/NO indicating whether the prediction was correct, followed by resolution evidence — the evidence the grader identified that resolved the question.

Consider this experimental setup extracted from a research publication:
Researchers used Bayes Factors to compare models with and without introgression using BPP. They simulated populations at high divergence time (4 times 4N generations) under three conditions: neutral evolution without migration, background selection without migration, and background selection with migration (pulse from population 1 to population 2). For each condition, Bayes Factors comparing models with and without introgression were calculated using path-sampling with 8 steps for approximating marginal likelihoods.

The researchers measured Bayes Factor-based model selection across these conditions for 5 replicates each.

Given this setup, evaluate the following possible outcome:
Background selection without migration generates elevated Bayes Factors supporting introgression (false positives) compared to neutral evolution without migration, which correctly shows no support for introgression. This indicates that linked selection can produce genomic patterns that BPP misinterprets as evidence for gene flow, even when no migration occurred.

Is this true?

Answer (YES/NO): NO